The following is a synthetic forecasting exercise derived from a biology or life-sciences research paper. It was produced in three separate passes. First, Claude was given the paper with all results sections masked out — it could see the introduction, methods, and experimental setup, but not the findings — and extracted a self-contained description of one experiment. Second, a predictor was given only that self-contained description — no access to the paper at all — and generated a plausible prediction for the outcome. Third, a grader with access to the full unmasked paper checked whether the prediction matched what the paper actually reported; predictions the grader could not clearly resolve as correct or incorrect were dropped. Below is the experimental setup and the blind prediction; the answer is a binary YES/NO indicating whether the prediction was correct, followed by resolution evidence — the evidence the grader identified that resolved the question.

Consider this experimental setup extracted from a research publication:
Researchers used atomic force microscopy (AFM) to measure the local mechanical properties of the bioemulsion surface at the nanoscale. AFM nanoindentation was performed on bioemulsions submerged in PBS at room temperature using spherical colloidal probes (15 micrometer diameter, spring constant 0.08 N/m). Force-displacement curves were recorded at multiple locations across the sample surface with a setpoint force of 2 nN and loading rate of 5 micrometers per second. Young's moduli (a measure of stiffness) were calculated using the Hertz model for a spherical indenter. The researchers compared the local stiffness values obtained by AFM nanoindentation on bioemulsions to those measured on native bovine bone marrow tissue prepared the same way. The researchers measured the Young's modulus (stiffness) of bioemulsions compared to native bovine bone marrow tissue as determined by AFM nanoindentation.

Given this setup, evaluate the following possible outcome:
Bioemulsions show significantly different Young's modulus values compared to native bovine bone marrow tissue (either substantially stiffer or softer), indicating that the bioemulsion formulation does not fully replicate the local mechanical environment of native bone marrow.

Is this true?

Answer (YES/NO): NO